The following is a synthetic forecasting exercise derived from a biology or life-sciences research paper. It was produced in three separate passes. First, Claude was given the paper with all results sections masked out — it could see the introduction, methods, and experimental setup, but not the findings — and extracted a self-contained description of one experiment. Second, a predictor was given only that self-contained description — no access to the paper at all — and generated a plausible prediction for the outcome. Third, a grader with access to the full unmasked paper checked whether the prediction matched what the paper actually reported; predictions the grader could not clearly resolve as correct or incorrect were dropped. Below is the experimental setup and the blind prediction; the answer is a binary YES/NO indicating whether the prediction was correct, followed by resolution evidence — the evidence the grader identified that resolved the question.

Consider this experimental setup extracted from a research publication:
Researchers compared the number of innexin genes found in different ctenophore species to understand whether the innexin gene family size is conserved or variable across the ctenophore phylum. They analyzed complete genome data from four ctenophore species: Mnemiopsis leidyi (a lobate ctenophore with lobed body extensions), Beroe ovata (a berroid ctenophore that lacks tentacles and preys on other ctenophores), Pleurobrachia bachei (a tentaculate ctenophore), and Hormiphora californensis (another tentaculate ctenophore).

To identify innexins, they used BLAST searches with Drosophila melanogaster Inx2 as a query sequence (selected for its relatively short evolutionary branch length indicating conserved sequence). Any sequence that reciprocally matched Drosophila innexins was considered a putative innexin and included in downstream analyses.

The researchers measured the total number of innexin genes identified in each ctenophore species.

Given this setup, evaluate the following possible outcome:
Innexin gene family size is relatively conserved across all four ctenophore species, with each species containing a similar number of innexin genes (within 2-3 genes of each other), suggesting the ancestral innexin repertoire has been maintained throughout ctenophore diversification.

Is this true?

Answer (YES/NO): NO